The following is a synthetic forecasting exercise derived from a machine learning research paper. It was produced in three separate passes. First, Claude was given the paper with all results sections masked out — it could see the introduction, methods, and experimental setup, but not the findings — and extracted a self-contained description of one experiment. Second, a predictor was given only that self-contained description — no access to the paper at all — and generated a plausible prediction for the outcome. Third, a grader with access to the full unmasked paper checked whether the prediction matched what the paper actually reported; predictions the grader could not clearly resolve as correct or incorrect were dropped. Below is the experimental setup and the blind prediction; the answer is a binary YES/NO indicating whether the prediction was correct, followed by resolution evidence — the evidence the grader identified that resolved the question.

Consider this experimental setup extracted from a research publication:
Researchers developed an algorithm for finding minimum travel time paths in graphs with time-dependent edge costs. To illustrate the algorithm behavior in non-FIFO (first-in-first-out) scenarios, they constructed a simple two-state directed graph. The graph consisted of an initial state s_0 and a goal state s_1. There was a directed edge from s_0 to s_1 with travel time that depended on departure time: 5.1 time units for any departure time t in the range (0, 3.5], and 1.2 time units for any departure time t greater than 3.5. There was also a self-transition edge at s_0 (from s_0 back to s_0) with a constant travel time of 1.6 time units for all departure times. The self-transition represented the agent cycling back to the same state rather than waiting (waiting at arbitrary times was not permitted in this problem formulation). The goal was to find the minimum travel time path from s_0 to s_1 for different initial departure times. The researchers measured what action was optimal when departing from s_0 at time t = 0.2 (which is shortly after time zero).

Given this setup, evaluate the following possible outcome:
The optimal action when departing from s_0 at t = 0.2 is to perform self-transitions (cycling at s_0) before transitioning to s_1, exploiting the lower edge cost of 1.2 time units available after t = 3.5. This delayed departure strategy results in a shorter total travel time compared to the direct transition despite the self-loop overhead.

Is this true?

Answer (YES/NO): NO